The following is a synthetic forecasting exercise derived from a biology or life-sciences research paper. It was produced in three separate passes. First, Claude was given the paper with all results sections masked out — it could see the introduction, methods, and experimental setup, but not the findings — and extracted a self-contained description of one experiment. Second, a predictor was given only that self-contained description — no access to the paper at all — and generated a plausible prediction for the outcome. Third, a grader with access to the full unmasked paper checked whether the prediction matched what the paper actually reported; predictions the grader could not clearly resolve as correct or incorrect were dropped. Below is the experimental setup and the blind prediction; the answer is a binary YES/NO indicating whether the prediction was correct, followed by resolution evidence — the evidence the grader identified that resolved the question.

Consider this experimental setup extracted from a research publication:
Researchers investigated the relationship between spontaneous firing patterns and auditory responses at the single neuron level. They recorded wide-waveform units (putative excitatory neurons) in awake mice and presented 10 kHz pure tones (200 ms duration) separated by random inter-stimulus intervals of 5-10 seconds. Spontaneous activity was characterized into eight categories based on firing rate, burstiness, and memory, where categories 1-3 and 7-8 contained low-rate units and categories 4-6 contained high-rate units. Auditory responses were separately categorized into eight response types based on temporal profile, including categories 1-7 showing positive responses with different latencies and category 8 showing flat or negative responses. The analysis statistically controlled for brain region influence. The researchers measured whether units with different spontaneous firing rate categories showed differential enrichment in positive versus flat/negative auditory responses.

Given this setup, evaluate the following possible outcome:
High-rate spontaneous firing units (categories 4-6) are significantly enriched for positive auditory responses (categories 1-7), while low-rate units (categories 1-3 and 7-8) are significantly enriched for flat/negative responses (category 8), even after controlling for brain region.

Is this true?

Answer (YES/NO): YES